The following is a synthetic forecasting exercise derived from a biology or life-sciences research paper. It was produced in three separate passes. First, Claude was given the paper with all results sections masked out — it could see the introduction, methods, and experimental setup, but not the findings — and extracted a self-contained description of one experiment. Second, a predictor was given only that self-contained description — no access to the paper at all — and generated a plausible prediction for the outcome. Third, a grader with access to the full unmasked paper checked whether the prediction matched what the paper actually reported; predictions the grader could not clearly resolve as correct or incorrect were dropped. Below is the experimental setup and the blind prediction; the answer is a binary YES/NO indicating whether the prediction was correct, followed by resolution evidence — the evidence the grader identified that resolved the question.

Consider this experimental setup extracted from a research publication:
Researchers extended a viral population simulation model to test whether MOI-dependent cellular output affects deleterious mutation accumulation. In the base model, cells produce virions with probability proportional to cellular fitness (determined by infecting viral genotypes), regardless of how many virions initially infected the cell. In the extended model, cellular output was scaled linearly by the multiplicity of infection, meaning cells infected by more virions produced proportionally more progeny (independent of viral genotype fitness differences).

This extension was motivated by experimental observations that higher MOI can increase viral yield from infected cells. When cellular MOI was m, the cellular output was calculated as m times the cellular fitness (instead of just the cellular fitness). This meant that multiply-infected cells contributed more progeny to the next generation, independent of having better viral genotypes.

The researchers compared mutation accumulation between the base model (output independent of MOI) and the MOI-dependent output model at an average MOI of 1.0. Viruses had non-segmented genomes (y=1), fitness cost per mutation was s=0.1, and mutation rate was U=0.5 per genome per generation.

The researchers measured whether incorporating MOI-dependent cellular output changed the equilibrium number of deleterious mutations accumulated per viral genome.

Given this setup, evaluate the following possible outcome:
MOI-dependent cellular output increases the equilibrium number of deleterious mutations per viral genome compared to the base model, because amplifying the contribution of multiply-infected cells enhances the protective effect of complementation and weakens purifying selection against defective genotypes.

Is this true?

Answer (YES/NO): NO